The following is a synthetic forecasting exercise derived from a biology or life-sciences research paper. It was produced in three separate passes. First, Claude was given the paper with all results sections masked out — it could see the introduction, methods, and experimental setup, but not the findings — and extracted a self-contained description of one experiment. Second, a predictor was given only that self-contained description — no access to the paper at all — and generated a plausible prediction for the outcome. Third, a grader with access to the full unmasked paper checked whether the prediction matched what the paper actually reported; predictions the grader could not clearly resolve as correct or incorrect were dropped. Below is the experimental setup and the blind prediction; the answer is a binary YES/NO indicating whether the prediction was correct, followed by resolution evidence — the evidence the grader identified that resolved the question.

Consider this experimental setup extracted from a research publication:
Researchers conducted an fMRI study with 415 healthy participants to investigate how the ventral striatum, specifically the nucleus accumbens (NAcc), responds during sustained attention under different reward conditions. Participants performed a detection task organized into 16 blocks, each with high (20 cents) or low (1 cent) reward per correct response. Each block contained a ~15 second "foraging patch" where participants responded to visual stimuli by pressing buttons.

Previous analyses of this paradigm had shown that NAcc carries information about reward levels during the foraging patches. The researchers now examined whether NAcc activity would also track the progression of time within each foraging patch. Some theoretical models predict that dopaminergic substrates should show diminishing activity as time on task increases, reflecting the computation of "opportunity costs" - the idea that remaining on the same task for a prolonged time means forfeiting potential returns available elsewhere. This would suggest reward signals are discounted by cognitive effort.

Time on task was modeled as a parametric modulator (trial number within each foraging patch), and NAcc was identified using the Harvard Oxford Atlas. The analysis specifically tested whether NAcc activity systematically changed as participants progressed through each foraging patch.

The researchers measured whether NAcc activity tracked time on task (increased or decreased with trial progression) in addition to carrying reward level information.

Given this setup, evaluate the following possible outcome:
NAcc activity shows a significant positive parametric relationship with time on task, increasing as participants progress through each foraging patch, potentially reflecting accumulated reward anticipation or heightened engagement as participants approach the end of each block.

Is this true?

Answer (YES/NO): YES